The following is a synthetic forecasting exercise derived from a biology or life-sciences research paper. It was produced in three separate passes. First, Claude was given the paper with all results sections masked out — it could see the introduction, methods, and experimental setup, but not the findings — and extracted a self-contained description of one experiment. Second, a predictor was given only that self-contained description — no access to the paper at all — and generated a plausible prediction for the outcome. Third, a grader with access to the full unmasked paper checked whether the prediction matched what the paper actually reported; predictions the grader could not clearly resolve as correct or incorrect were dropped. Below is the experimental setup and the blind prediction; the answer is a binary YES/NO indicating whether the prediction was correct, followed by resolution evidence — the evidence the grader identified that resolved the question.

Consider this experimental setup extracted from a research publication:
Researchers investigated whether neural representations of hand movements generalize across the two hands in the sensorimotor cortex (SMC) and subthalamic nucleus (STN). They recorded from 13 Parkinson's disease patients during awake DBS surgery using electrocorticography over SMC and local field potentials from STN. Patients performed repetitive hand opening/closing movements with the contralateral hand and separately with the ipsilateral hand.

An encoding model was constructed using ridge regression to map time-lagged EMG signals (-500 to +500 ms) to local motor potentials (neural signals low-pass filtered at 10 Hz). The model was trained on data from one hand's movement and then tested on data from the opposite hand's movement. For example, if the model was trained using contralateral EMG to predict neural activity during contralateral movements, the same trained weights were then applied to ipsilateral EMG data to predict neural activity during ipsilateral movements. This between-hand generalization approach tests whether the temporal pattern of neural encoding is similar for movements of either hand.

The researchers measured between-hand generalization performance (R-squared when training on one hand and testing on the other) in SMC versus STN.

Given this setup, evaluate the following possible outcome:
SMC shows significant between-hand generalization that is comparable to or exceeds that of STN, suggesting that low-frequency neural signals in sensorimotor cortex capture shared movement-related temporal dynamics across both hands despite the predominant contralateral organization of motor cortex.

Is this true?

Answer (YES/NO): NO